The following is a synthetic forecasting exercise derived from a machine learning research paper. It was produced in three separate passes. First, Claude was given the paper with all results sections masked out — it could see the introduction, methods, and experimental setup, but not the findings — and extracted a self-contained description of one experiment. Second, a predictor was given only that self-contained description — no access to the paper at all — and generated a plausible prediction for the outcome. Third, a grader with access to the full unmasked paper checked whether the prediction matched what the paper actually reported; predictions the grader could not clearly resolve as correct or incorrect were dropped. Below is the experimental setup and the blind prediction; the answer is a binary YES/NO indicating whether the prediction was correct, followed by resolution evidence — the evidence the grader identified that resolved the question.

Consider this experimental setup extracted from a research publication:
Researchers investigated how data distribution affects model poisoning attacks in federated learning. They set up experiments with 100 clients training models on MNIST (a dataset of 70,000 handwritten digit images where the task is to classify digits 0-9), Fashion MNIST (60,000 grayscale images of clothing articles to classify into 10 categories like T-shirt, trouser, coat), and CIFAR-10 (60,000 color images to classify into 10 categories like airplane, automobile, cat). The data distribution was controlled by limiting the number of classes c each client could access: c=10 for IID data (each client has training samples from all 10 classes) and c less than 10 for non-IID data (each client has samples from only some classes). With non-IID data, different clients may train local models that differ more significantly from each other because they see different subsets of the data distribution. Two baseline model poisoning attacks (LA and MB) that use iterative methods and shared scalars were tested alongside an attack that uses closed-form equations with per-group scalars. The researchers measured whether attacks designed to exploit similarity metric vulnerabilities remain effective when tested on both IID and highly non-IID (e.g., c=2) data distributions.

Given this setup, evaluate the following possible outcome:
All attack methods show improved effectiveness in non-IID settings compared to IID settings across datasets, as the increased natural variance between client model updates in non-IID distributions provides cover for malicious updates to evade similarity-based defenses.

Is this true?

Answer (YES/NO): NO